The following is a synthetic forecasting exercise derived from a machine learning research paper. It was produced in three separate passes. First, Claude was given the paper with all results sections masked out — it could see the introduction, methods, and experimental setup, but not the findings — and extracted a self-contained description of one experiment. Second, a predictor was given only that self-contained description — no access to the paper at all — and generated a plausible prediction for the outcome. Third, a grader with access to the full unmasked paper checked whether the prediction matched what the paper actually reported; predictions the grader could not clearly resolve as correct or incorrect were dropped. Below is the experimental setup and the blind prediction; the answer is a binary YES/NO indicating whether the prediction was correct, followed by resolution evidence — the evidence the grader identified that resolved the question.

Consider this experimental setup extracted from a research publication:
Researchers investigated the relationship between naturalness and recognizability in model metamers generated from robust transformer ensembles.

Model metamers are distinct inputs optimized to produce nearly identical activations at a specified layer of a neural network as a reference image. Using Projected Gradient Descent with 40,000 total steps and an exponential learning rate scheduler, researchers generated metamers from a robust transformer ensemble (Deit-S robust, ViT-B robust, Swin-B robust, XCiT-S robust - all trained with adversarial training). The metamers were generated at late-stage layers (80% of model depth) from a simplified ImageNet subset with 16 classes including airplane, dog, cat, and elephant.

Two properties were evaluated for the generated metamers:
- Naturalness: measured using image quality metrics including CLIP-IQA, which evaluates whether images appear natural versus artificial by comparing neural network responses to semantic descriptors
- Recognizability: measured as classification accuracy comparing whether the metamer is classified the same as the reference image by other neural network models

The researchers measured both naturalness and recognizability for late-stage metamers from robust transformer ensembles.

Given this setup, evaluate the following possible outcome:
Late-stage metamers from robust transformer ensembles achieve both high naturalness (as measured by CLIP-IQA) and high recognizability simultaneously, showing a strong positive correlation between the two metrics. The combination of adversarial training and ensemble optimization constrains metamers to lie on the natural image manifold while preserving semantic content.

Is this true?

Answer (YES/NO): NO